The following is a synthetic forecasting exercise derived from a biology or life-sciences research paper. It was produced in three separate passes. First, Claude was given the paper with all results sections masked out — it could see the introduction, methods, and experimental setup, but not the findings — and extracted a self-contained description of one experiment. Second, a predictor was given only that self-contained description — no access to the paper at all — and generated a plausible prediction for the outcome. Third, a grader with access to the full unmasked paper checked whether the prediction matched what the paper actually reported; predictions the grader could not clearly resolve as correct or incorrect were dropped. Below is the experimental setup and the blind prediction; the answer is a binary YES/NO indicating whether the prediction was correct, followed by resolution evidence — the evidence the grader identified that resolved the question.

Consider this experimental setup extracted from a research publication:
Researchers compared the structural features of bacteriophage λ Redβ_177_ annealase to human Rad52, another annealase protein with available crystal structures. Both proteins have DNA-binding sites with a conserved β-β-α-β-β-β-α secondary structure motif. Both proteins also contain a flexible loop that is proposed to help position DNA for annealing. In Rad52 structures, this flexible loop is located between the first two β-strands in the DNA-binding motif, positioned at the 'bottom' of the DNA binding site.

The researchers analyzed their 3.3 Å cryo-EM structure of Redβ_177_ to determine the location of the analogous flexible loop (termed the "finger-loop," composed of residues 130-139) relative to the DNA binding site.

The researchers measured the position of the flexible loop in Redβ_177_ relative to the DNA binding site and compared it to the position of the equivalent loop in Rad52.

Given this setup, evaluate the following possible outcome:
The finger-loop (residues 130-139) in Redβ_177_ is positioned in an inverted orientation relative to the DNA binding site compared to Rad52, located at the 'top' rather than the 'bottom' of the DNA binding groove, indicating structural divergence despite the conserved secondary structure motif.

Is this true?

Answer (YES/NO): YES